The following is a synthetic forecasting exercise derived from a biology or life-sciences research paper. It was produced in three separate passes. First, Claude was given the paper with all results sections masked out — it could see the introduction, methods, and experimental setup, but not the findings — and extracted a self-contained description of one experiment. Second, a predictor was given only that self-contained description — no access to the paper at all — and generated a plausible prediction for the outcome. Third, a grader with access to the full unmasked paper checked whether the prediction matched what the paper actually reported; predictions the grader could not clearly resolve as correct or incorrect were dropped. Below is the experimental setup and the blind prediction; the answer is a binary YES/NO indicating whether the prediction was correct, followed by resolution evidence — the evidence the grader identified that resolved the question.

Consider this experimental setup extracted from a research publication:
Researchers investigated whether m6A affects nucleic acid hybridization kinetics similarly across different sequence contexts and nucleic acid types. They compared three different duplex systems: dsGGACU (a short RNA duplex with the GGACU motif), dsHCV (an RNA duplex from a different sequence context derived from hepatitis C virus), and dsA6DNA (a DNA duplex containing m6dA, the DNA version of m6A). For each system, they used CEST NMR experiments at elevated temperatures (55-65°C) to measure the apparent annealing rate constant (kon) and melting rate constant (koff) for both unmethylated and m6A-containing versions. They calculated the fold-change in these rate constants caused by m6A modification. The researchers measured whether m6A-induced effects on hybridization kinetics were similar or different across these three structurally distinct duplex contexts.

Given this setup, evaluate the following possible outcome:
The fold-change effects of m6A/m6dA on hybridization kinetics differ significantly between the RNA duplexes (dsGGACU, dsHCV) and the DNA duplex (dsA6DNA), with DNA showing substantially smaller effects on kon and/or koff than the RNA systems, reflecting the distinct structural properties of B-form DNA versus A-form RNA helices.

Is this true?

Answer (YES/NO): NO